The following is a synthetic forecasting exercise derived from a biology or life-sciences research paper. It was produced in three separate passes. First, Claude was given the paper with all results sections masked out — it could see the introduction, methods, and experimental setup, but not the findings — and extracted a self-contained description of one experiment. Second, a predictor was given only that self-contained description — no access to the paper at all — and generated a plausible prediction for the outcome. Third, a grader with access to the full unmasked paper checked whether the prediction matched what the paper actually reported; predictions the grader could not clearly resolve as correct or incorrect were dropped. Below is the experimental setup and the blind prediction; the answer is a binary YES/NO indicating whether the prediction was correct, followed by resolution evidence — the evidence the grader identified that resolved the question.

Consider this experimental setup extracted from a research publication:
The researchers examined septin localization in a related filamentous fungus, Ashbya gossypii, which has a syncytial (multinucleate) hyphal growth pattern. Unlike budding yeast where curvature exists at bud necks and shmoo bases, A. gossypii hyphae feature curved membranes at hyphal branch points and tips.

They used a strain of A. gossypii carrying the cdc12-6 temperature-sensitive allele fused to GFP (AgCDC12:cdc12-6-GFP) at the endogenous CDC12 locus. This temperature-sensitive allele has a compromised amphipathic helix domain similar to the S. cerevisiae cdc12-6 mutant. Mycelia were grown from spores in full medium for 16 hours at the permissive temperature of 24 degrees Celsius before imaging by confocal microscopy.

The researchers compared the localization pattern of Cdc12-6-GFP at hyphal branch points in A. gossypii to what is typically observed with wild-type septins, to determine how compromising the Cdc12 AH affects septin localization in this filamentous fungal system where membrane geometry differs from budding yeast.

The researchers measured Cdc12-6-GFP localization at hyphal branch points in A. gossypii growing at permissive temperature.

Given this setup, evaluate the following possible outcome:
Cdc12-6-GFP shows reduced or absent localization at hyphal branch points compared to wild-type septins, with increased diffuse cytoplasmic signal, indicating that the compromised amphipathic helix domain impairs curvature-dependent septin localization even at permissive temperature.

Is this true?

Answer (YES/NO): NO